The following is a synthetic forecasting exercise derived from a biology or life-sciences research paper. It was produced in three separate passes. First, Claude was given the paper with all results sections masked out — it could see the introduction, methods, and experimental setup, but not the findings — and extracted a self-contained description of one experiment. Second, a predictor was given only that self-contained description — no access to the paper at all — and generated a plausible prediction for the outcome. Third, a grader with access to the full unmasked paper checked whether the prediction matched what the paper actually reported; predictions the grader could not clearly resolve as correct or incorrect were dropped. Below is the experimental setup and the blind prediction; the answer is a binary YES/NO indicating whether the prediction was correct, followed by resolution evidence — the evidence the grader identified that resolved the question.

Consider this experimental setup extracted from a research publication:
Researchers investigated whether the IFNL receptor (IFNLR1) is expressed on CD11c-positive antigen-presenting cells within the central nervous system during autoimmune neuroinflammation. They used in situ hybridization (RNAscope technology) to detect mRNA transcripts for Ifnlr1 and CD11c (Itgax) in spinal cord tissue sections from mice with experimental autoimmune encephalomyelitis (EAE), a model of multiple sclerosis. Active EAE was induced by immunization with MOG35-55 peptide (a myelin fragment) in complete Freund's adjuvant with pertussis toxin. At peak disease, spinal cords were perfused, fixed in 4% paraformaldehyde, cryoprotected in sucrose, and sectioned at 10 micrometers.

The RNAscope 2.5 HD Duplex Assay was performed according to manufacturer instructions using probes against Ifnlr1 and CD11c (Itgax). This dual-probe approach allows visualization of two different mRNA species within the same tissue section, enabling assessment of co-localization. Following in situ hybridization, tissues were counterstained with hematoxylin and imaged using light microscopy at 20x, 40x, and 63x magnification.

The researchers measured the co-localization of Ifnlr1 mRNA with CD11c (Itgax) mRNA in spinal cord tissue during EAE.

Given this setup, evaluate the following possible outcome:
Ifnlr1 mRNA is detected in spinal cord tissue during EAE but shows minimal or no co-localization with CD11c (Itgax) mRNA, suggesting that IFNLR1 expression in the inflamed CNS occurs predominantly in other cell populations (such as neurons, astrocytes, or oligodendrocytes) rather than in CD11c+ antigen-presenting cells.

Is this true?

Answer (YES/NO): NO